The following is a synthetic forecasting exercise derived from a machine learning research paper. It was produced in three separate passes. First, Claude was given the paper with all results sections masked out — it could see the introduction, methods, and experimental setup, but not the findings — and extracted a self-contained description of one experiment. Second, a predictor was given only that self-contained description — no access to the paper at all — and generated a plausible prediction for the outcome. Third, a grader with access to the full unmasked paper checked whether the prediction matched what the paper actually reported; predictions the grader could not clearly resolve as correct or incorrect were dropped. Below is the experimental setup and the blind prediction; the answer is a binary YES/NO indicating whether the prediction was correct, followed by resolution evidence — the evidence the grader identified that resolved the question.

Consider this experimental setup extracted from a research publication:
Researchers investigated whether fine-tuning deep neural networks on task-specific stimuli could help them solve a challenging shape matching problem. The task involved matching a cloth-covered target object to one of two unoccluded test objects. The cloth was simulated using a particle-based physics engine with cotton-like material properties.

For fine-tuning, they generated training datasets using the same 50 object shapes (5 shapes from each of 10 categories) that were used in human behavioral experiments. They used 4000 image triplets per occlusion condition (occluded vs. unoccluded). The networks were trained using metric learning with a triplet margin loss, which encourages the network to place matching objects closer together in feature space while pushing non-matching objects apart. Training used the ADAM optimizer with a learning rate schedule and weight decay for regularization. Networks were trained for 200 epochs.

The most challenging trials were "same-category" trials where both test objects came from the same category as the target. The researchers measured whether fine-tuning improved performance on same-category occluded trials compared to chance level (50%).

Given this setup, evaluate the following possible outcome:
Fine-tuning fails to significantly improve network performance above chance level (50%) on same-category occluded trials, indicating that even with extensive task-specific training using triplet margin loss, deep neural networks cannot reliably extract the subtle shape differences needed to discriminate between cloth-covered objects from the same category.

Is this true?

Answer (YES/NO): YES